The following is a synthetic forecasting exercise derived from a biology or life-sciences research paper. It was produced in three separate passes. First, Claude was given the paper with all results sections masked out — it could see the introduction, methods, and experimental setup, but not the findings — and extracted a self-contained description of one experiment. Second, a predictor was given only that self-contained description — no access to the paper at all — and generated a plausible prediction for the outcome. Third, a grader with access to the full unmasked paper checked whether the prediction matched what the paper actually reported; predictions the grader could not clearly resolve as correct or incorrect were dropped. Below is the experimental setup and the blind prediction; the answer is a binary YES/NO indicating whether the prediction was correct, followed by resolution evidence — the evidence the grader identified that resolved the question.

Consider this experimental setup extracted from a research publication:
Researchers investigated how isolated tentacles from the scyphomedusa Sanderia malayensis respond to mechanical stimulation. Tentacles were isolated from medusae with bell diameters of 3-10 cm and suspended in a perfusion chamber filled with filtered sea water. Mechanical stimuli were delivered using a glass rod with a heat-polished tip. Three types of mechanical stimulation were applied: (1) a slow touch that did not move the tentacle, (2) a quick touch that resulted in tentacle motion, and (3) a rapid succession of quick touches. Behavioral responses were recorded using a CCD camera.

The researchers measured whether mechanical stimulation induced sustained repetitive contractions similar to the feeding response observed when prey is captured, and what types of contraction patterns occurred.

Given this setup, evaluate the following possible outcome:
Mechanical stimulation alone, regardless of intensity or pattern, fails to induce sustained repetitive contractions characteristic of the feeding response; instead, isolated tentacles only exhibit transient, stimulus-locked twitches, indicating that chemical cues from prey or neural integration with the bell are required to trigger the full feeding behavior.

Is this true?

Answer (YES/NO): NO